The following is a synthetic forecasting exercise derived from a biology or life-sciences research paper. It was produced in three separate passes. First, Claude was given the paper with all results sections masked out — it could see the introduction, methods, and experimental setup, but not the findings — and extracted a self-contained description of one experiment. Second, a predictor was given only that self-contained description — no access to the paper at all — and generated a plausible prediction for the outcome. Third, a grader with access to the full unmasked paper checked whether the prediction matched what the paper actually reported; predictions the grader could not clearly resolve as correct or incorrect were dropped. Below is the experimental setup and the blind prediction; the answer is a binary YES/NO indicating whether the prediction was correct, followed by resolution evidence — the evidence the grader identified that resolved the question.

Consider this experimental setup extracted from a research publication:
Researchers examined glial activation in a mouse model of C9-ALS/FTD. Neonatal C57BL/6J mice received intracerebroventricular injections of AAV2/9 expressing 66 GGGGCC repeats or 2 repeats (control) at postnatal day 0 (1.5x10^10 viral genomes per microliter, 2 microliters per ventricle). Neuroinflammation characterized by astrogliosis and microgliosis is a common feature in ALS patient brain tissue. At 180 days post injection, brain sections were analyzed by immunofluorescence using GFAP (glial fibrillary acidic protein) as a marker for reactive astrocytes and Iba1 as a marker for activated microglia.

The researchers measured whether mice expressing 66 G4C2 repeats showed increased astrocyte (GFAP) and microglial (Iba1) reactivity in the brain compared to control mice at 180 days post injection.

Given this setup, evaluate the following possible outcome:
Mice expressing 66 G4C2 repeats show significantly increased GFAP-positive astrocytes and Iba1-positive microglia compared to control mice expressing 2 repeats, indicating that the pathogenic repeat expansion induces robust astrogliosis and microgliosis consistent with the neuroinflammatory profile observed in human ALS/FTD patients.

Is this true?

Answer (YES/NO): NO